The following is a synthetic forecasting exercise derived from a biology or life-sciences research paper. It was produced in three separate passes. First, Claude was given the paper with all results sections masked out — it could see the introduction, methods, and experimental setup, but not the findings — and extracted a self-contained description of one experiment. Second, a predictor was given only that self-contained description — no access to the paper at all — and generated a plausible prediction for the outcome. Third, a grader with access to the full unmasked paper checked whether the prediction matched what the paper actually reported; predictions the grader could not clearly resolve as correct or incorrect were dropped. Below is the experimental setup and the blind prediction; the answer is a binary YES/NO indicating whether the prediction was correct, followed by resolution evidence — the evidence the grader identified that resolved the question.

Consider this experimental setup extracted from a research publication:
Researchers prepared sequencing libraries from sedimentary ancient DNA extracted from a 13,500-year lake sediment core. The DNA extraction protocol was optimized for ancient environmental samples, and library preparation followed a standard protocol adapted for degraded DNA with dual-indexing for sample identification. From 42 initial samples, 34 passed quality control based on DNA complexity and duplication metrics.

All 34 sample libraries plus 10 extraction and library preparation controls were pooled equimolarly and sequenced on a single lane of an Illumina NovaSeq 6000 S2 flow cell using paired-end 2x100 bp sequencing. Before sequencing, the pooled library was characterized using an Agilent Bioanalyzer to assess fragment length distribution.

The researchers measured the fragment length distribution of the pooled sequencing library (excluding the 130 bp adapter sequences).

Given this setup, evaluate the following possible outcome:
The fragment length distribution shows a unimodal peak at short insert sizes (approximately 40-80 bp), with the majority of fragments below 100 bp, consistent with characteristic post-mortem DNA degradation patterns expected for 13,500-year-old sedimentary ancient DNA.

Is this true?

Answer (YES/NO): YES